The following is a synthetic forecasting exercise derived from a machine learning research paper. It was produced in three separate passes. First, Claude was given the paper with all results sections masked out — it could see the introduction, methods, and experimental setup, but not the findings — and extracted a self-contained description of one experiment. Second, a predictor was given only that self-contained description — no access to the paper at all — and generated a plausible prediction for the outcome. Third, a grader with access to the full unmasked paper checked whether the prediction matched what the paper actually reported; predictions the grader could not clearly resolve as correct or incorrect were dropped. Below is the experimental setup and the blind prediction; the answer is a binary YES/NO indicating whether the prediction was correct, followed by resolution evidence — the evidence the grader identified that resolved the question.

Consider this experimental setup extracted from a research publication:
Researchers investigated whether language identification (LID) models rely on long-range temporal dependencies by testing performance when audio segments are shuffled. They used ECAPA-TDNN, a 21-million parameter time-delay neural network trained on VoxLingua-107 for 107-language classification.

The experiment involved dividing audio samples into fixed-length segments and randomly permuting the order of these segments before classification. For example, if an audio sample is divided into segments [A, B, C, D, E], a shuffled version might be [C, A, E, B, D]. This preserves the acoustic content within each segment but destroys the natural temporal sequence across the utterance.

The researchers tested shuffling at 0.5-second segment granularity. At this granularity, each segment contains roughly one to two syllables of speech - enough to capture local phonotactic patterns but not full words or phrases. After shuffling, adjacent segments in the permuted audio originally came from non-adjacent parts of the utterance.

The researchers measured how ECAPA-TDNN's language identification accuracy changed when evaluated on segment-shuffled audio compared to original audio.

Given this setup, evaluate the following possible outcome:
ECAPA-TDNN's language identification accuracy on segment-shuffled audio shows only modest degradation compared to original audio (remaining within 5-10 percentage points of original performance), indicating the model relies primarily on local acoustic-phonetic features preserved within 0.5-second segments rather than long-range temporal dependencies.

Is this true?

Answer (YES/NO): YES